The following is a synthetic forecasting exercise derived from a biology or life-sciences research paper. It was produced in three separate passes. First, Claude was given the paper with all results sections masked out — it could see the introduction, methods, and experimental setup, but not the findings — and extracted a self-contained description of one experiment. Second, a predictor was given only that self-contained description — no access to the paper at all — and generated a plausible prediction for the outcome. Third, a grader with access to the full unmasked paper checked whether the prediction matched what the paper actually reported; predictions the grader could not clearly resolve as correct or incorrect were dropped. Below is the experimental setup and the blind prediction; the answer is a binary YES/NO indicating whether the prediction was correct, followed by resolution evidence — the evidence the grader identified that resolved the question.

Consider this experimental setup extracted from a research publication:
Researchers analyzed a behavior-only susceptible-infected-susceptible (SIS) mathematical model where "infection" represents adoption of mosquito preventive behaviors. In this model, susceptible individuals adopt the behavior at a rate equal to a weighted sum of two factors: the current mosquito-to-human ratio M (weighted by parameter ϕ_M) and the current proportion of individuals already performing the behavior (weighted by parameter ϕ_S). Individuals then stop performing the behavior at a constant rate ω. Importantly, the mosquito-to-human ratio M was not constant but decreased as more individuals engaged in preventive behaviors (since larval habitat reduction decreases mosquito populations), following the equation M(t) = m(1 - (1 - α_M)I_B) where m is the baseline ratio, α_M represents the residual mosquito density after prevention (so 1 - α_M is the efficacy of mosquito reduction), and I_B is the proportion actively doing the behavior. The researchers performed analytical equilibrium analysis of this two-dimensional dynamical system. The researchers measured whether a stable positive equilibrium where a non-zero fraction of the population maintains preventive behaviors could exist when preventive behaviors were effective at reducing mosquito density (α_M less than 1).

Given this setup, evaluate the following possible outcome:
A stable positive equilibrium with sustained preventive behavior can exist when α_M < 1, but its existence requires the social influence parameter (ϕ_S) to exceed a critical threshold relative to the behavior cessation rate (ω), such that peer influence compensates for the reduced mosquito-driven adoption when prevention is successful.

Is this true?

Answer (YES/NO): NO